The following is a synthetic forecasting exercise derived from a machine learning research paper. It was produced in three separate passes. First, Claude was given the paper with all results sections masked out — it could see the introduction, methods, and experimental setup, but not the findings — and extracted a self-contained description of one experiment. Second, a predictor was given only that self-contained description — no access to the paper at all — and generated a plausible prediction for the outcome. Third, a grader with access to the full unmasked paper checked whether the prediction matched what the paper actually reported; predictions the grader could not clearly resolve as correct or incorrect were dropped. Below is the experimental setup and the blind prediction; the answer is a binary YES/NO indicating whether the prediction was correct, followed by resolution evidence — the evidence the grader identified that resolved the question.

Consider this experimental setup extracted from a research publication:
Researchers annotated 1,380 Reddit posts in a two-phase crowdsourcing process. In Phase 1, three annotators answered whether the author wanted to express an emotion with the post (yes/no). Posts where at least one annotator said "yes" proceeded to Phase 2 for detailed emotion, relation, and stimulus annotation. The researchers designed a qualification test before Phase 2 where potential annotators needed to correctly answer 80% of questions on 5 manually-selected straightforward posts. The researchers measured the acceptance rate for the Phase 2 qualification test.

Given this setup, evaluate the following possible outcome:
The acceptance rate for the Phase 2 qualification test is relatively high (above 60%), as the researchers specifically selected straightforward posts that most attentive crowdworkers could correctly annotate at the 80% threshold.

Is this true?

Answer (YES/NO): NO